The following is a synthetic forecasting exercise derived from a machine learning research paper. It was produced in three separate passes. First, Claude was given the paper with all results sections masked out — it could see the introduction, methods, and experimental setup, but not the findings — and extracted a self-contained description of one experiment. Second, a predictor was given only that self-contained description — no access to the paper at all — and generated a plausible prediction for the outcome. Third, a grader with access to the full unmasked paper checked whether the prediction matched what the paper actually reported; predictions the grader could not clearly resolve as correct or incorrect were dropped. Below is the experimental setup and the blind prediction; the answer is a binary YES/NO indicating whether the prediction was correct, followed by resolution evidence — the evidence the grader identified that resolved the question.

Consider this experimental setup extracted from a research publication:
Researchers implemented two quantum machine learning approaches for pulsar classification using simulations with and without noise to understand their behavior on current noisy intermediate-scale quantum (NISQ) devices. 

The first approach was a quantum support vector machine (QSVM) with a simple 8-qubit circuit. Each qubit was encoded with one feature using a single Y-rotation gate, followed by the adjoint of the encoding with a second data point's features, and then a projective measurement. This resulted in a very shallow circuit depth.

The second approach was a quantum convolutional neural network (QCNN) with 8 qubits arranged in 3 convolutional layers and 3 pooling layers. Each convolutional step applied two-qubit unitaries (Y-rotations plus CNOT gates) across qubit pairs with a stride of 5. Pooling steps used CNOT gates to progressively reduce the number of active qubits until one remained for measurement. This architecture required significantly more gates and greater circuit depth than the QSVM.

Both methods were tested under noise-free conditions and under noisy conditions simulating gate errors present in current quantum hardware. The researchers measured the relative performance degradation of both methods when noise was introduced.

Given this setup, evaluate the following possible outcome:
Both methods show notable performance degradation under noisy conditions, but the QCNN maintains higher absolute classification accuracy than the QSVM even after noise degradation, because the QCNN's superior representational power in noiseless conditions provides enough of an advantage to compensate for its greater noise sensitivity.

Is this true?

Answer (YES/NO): NO